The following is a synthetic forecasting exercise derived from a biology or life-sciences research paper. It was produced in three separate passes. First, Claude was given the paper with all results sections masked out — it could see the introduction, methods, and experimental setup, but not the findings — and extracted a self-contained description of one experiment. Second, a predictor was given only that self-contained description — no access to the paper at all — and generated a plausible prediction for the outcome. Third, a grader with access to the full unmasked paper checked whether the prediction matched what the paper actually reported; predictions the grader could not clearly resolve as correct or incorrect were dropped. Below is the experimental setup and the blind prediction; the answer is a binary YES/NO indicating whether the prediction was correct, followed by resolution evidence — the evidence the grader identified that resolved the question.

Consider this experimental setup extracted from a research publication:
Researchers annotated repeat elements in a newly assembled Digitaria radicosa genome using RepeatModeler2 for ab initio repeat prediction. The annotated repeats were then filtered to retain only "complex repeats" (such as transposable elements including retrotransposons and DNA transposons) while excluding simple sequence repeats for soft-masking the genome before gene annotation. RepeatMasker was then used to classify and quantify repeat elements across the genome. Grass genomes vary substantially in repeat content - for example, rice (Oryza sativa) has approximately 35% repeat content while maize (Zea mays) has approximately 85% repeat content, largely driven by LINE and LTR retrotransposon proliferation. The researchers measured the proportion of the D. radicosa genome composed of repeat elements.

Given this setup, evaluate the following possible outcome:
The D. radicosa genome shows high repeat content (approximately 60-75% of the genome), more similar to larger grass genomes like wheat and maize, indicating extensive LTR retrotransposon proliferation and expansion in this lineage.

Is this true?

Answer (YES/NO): NO